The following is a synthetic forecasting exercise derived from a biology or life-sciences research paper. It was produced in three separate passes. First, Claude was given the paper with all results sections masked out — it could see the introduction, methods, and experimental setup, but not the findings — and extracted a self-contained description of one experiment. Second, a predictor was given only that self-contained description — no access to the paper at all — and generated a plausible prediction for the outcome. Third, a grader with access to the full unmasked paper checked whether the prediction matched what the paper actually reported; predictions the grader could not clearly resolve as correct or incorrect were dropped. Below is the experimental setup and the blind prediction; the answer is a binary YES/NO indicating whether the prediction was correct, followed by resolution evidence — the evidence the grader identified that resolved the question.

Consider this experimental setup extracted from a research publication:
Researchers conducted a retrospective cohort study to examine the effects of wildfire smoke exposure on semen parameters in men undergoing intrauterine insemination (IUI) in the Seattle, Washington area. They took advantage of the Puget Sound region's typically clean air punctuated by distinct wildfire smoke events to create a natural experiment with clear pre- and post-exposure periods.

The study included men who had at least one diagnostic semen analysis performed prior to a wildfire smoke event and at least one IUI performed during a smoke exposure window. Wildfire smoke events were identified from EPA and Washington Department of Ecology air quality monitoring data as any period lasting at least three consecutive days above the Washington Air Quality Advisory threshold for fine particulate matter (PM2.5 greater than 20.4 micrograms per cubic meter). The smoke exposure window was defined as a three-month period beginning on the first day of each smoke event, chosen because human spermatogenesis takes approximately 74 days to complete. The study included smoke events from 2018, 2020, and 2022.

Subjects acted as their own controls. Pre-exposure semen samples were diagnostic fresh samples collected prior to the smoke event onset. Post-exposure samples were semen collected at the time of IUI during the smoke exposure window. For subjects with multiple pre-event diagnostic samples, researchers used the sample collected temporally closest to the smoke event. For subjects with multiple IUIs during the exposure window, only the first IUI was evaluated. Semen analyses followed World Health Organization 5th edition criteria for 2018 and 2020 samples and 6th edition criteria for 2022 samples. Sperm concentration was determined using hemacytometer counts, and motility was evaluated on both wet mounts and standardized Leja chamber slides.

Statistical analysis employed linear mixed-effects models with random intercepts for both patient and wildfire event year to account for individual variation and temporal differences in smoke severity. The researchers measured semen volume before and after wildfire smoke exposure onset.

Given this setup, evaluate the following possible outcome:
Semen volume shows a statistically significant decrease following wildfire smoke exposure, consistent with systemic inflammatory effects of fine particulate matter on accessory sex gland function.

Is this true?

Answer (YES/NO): YES